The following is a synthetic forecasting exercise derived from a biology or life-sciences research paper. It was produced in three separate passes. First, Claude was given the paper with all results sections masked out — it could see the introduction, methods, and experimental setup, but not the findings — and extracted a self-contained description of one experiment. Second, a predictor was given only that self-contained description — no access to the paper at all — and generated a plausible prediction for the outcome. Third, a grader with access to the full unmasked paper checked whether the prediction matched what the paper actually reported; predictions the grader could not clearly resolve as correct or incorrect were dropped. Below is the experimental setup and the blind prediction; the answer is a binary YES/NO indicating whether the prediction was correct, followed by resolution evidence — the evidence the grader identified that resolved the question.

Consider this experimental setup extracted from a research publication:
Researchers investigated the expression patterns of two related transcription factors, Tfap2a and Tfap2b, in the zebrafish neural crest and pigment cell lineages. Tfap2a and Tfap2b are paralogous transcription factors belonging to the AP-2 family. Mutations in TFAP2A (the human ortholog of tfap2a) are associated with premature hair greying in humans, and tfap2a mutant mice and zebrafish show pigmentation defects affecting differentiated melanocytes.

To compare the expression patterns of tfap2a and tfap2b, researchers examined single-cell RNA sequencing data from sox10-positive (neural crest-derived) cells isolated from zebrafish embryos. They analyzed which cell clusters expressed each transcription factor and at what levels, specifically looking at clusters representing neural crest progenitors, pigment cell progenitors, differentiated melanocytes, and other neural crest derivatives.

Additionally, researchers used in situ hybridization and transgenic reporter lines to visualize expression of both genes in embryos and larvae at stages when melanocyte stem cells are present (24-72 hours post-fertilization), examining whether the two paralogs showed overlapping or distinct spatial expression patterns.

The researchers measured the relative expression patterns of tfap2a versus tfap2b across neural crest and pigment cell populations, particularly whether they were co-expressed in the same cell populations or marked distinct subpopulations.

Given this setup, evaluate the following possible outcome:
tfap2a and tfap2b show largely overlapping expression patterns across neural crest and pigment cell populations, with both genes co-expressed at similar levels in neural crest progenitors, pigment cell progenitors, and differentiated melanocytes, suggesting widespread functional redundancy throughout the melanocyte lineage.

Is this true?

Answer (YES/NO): NO